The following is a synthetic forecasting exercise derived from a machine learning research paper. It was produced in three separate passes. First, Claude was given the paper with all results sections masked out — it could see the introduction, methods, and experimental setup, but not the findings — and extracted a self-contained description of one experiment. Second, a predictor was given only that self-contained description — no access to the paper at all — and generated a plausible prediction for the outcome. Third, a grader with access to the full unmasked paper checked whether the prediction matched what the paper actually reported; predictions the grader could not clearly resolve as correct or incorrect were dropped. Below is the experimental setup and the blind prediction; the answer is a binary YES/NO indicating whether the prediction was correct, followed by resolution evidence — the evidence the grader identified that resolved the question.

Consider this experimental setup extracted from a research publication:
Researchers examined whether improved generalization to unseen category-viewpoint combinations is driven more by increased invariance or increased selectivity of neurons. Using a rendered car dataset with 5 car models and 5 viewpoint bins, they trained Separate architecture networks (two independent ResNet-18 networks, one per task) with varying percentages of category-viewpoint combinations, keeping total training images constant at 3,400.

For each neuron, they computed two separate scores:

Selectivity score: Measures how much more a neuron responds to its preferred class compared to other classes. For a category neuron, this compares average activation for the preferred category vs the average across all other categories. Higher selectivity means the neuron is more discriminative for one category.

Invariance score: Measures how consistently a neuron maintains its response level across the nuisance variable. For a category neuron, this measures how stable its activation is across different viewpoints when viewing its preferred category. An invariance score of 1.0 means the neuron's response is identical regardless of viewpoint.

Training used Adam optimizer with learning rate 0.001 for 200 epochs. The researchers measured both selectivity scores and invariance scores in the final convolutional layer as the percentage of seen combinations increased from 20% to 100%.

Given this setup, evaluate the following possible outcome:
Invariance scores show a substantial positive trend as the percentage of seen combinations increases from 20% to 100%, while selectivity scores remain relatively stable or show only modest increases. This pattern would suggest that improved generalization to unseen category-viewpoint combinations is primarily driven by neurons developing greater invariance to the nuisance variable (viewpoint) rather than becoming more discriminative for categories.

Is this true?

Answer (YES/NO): YES